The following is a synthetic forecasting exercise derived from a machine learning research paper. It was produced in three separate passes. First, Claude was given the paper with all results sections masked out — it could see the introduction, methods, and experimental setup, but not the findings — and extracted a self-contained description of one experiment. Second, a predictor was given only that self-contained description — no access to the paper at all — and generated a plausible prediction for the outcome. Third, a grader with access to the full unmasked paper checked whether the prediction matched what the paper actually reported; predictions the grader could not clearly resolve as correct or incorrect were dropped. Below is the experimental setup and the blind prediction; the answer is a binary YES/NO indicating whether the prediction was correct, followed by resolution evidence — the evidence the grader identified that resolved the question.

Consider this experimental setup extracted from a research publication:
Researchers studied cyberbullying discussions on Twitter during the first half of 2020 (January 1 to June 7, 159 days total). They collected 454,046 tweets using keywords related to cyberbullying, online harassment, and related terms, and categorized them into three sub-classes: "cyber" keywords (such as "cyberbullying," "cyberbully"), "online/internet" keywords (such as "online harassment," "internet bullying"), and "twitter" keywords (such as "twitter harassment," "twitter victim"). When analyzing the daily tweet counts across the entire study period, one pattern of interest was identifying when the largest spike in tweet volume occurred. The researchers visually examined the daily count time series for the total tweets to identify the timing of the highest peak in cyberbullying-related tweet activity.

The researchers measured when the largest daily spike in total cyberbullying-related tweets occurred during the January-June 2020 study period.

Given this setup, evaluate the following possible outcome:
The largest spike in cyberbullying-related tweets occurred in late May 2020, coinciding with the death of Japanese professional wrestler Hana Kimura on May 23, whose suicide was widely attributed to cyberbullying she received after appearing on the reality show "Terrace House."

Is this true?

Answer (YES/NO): YES